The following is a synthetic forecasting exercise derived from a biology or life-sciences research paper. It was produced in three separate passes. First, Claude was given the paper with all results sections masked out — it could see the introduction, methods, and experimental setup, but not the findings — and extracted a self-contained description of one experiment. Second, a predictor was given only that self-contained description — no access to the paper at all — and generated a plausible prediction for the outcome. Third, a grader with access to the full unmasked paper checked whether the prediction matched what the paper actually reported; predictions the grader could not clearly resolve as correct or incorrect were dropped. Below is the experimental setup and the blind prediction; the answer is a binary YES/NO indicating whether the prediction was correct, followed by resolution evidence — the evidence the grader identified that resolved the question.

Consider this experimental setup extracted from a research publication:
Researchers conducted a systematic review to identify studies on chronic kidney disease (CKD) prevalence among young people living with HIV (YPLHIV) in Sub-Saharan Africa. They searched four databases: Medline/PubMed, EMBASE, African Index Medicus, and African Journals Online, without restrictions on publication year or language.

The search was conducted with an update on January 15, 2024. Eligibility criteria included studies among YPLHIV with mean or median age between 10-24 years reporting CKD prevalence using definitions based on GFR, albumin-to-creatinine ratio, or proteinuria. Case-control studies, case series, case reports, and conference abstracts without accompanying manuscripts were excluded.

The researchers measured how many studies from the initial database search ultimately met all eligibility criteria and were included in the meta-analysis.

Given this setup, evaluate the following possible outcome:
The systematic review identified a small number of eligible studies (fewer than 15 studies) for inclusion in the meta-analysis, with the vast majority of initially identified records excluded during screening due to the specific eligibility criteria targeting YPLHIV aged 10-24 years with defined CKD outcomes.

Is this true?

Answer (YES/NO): NO